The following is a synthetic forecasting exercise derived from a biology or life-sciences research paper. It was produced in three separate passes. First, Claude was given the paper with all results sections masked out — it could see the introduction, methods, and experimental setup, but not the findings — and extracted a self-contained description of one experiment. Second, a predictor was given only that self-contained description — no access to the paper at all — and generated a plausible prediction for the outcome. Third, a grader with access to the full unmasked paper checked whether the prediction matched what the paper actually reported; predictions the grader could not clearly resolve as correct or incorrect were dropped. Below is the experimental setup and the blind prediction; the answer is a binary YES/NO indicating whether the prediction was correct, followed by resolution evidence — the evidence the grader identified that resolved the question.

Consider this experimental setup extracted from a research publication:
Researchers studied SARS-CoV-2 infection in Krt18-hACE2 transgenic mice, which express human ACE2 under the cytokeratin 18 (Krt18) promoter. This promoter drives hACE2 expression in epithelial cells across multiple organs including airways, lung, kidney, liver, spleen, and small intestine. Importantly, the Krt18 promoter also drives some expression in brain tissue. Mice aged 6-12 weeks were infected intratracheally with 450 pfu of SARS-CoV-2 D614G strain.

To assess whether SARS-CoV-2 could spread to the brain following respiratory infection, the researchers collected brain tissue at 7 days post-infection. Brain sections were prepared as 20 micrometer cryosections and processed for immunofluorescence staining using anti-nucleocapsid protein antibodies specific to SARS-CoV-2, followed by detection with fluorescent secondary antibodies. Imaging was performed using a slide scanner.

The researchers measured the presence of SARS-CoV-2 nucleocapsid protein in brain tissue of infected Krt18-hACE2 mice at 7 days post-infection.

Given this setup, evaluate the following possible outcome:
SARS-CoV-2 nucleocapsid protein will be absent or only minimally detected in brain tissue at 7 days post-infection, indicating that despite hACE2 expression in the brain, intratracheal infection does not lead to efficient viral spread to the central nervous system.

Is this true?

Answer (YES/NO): NO